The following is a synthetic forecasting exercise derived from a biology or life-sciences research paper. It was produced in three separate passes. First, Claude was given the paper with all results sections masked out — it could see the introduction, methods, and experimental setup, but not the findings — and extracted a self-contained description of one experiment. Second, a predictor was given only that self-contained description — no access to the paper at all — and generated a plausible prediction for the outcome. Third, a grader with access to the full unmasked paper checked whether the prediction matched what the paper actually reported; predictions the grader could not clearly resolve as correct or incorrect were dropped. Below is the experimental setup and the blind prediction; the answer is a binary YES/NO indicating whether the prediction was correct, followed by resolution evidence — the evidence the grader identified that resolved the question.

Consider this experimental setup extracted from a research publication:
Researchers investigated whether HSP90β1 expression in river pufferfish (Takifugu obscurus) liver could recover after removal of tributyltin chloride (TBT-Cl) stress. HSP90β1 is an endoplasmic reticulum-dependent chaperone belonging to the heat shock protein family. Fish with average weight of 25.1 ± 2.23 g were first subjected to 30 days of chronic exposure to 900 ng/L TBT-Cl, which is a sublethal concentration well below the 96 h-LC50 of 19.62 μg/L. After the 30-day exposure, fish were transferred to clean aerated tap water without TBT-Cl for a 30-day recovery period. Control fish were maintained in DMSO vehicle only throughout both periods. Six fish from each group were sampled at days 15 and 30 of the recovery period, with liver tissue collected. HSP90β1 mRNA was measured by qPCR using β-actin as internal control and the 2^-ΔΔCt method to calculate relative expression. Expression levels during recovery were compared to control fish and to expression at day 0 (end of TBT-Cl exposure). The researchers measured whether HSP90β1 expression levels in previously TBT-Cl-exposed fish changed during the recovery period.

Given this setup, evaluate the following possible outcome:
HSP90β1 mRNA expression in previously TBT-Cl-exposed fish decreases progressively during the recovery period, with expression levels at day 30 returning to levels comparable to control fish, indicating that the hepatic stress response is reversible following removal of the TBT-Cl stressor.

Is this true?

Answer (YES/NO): NO